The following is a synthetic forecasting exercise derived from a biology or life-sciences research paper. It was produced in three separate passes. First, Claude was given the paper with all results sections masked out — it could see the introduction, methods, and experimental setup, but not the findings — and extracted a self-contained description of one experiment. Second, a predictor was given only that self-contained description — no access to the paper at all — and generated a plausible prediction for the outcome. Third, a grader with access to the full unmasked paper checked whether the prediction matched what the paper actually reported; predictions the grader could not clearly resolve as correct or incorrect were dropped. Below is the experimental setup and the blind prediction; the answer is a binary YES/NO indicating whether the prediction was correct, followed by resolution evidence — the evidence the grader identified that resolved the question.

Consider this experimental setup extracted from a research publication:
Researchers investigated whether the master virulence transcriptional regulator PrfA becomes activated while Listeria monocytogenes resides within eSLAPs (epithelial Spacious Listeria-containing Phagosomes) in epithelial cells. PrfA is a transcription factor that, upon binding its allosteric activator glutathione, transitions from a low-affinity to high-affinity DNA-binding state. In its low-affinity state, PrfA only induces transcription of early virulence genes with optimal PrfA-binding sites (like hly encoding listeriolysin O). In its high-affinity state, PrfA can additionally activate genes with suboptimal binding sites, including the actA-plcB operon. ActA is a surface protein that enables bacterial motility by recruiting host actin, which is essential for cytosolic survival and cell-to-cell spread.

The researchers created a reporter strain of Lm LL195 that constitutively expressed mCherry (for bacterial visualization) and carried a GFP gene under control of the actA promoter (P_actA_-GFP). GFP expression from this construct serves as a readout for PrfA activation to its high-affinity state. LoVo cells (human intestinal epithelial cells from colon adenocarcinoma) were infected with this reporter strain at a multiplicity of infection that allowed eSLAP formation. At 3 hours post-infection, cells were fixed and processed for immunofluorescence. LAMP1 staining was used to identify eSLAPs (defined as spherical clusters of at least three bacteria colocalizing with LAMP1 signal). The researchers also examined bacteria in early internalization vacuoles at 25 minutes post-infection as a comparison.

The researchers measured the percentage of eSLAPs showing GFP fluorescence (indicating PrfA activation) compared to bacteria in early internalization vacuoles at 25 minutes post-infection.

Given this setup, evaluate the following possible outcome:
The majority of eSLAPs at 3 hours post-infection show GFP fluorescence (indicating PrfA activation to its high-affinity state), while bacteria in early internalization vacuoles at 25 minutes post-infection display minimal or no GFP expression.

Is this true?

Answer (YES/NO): YES